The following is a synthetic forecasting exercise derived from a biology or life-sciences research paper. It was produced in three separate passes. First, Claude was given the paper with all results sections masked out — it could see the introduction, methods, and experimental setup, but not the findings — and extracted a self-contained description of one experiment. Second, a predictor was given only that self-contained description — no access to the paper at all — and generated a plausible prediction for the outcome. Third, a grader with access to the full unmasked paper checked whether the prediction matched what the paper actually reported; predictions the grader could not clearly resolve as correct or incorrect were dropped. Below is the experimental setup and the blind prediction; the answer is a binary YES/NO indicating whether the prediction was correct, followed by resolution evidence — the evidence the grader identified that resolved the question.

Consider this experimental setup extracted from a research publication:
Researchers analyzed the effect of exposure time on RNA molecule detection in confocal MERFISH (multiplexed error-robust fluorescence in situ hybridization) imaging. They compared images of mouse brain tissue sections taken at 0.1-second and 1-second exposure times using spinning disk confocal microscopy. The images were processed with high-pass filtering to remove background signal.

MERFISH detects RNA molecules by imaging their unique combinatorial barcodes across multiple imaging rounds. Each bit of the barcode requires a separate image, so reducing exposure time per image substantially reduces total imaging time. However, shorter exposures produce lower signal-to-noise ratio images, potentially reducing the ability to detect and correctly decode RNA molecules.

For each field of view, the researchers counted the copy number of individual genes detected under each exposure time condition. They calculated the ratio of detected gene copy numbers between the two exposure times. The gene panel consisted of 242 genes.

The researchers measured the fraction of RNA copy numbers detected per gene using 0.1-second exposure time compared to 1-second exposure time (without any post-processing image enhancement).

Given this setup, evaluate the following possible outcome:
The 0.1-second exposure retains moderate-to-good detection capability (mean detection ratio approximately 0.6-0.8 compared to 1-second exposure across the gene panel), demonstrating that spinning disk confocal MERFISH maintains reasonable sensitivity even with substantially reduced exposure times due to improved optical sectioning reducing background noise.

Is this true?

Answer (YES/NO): NO